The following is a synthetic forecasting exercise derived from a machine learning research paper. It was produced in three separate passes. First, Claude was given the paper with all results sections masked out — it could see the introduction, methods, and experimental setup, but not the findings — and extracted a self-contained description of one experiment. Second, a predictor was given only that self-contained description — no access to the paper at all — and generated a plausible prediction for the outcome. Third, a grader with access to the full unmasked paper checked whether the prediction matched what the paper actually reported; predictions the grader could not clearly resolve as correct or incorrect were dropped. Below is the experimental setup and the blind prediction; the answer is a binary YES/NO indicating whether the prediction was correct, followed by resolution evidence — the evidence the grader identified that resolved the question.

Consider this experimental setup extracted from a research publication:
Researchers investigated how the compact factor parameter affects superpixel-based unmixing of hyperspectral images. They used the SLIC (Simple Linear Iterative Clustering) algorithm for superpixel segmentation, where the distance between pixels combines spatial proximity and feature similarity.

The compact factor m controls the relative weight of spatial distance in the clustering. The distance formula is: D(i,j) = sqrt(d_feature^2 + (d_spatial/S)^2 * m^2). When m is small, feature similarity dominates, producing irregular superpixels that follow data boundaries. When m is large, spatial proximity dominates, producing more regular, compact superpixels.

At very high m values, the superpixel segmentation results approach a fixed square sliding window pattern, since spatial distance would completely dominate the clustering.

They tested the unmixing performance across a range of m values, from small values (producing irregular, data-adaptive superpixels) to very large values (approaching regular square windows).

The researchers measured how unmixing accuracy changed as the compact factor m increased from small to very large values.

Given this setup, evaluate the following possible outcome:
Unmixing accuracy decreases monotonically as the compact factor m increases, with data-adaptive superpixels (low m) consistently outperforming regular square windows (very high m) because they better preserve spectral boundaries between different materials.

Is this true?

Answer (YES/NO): NO